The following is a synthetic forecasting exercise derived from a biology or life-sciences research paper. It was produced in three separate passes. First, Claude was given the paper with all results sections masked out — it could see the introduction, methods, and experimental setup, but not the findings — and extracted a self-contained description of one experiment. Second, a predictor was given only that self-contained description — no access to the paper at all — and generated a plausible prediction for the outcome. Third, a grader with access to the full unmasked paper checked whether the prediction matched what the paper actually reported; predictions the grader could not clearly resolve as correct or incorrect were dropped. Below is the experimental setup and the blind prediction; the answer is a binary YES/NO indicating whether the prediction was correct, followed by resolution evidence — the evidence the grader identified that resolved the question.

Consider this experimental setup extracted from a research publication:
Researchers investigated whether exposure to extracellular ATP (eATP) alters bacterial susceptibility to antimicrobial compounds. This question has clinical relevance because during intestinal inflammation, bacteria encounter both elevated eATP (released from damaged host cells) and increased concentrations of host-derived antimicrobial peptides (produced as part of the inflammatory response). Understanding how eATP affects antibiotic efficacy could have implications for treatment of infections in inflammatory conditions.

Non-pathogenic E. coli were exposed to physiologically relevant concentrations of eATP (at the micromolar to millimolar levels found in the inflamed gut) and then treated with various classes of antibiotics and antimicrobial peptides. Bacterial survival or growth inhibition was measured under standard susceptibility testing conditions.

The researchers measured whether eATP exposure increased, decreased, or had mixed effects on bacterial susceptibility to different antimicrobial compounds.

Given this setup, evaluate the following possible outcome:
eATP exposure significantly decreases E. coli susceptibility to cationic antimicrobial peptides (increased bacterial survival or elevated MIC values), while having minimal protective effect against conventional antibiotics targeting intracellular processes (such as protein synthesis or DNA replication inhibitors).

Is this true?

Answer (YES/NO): NO